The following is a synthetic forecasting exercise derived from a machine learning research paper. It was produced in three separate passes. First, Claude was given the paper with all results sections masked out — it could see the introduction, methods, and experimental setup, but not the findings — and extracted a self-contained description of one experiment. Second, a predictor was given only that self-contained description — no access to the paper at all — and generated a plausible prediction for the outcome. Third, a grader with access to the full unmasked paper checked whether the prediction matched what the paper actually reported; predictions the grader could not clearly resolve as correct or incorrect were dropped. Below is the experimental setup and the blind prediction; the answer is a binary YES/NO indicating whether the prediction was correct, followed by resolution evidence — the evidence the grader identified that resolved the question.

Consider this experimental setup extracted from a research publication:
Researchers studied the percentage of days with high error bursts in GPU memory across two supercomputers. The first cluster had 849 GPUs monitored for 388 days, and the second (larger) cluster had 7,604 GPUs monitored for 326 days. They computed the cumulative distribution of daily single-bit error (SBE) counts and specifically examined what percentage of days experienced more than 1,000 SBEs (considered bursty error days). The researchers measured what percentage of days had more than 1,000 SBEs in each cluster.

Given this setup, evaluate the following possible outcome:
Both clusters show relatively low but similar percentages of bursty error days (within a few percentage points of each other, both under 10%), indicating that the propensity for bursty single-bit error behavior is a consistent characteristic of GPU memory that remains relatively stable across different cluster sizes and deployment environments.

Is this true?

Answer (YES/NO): NO